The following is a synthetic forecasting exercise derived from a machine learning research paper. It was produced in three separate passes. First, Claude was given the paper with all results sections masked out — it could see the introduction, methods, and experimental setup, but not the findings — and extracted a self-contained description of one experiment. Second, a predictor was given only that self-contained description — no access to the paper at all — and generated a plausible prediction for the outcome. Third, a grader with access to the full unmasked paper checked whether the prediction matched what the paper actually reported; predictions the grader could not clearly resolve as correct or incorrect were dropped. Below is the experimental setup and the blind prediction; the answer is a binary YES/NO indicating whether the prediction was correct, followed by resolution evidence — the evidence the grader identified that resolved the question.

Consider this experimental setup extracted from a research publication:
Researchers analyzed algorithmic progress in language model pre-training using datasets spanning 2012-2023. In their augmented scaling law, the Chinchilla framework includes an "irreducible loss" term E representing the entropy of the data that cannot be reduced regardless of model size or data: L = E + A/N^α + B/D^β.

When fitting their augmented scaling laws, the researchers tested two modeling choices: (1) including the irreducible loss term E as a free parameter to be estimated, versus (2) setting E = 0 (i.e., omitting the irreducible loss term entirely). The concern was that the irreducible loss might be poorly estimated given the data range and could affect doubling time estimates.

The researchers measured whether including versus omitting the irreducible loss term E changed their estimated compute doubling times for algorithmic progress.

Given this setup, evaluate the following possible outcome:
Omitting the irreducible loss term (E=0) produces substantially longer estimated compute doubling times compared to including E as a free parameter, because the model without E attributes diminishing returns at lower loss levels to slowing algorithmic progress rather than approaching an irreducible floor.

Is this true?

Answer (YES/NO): NO